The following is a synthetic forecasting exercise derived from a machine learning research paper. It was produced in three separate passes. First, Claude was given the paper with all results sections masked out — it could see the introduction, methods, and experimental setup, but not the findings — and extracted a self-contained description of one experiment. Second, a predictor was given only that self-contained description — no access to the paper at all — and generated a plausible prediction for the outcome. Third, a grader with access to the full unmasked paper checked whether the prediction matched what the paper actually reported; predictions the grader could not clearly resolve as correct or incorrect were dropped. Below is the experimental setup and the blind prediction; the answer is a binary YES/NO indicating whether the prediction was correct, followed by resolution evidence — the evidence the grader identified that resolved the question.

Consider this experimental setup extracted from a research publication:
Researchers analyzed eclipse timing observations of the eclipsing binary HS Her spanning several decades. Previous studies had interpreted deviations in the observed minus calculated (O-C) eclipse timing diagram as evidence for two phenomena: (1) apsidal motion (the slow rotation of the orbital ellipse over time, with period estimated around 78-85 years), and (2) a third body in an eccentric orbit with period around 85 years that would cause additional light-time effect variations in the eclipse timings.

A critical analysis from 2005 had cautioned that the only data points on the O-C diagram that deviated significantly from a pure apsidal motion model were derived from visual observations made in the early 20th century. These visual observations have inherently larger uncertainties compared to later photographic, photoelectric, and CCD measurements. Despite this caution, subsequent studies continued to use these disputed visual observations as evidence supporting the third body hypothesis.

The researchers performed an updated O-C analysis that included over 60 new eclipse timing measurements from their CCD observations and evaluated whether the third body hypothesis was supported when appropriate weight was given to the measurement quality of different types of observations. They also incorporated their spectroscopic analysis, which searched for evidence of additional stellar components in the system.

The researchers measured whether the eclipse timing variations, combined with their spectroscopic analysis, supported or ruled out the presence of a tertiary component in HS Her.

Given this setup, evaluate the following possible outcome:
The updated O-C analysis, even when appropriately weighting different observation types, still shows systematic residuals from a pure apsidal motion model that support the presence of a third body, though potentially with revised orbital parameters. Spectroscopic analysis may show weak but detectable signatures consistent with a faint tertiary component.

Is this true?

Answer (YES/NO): NO